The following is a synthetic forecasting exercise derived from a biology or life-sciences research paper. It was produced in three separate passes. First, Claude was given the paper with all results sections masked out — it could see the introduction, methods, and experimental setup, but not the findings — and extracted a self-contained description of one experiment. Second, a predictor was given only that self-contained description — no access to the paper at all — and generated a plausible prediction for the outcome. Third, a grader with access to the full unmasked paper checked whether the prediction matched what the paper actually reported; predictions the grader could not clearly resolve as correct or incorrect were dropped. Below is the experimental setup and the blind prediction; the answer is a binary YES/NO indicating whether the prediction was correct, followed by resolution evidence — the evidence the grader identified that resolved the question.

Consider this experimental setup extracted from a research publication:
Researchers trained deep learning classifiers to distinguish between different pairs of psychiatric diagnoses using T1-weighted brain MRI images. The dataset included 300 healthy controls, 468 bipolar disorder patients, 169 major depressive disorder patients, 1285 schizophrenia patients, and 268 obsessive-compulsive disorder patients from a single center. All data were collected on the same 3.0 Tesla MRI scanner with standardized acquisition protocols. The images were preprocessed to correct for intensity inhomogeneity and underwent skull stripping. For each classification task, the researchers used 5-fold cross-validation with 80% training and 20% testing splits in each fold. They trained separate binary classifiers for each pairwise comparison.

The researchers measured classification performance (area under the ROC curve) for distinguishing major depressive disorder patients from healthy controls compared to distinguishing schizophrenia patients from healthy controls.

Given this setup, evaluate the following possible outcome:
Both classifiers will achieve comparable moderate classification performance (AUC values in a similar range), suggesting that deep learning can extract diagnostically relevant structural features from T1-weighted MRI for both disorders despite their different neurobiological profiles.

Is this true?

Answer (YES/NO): NO